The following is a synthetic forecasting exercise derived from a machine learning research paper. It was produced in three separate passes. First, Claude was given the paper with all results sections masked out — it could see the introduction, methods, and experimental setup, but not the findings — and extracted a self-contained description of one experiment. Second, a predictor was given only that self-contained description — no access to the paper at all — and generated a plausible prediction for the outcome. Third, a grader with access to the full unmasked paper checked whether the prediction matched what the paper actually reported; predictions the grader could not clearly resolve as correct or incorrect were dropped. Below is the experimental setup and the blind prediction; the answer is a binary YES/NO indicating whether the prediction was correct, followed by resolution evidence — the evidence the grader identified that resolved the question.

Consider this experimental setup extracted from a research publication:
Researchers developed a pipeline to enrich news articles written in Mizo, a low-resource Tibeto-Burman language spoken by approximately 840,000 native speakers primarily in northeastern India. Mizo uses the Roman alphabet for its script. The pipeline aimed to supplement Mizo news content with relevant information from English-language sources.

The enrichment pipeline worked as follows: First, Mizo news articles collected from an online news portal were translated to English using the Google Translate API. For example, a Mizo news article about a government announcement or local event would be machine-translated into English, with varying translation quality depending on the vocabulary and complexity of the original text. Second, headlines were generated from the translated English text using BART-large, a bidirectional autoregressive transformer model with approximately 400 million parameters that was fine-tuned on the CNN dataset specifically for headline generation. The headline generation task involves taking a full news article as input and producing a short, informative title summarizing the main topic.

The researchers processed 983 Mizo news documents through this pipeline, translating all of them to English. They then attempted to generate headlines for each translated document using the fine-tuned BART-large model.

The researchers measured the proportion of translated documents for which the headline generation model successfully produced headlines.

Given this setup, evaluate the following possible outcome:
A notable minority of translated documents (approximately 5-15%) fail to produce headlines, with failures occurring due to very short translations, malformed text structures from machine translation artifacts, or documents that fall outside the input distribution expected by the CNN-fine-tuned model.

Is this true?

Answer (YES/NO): NO